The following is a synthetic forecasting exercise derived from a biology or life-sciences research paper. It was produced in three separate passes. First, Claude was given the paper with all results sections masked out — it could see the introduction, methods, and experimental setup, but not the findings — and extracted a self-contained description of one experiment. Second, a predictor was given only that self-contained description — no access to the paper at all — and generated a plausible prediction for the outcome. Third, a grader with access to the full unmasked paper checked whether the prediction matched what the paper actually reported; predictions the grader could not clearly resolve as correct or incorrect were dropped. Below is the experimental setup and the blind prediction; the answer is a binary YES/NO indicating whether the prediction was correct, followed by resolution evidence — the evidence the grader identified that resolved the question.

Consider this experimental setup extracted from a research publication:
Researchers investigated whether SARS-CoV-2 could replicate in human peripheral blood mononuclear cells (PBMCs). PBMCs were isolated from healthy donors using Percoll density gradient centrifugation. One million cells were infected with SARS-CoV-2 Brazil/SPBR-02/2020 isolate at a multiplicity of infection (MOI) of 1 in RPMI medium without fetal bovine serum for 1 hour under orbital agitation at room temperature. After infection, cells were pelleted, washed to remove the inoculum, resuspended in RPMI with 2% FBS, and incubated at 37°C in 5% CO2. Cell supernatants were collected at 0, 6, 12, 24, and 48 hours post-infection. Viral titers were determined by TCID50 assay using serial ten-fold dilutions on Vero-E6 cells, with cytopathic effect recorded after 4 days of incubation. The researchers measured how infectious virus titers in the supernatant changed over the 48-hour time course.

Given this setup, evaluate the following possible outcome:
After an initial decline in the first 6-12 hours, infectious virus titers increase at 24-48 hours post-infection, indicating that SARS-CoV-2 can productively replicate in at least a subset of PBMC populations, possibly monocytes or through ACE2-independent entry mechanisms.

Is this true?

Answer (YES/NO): NO